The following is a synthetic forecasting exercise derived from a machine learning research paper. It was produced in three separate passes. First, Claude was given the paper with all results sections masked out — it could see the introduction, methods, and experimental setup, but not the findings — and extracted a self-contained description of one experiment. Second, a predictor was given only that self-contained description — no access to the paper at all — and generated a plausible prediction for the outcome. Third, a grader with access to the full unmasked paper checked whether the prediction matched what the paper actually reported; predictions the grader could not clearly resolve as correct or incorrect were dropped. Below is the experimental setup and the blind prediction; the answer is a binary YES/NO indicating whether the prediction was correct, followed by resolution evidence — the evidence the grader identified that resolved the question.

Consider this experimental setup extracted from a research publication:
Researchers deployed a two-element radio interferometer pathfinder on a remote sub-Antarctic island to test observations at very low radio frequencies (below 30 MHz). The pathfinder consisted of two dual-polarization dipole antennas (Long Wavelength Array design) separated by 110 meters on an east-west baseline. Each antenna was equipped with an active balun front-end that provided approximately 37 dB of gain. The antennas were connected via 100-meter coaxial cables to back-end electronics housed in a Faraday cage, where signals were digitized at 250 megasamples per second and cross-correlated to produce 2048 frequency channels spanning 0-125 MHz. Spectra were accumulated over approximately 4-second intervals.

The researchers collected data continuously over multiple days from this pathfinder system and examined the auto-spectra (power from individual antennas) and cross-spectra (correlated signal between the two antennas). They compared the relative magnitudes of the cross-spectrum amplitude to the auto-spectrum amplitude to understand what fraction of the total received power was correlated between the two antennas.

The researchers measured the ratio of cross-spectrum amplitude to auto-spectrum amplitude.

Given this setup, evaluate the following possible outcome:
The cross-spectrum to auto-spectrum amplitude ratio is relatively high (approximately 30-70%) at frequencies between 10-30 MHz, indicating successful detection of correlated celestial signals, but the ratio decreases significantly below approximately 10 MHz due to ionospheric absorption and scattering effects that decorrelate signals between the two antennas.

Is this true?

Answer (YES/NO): NO